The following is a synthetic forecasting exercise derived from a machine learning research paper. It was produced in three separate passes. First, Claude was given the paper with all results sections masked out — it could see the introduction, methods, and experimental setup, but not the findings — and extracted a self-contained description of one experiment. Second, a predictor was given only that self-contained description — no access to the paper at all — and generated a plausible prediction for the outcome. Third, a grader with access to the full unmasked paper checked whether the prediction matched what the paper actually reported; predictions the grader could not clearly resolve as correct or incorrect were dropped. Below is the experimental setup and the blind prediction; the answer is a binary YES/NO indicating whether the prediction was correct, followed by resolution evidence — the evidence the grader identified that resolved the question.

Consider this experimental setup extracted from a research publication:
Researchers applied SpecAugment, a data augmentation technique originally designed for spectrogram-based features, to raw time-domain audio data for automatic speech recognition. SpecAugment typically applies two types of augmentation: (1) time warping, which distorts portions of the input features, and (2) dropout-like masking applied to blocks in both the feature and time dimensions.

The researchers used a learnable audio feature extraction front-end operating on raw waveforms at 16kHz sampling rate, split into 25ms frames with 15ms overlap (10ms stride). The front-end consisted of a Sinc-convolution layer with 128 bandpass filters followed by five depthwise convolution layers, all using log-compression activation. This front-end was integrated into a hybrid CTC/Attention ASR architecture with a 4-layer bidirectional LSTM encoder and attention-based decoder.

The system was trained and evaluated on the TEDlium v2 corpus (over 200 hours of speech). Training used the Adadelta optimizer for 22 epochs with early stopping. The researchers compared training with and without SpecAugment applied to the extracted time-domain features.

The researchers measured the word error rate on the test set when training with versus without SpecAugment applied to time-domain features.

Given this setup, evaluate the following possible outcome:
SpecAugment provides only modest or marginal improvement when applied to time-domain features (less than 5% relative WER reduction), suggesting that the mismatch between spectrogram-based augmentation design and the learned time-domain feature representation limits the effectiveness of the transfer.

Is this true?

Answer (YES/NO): NO